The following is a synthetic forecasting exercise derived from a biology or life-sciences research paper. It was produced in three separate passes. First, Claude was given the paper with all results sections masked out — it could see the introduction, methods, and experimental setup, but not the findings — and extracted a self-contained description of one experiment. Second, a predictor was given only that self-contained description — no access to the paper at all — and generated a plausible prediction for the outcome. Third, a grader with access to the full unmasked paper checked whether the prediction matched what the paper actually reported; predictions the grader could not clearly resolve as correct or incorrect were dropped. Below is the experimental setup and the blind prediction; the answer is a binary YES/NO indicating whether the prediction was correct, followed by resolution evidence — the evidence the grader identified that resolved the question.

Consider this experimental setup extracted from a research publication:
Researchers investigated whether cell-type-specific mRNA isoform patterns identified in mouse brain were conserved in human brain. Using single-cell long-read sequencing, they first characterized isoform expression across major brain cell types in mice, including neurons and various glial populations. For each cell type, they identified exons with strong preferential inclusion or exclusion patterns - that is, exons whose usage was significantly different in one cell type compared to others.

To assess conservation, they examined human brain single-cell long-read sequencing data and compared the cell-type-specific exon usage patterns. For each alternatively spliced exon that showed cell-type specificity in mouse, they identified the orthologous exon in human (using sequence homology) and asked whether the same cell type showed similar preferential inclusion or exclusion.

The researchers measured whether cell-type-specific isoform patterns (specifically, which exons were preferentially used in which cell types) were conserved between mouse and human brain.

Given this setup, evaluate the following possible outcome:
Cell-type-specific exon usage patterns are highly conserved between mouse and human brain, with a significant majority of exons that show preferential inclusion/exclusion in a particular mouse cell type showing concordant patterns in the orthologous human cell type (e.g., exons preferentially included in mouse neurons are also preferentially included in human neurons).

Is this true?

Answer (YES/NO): YES